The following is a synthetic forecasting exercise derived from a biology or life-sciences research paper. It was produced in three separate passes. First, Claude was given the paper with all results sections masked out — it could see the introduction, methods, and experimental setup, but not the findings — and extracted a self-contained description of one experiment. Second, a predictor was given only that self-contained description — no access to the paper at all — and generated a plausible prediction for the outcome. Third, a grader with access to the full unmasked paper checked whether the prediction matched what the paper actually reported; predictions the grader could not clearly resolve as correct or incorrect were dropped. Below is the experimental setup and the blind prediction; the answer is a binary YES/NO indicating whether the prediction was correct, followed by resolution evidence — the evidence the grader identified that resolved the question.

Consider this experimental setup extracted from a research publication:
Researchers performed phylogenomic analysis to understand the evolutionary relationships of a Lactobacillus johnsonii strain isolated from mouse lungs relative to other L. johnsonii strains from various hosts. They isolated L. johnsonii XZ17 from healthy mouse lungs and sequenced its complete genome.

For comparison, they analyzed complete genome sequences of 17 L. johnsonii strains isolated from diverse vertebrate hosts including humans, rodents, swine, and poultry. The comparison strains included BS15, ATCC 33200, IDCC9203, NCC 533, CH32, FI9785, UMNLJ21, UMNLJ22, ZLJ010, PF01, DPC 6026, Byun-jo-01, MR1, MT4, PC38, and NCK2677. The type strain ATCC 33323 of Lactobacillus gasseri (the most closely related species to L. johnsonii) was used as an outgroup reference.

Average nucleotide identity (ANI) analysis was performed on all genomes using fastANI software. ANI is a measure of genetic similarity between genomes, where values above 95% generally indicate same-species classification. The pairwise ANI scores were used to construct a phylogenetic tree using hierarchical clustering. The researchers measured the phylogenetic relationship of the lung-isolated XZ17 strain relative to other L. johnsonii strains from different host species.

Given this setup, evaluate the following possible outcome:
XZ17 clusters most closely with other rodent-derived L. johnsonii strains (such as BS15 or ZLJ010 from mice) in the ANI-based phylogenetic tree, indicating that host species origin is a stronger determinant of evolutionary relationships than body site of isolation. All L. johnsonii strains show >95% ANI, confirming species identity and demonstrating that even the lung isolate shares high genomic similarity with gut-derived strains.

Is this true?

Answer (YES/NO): NO